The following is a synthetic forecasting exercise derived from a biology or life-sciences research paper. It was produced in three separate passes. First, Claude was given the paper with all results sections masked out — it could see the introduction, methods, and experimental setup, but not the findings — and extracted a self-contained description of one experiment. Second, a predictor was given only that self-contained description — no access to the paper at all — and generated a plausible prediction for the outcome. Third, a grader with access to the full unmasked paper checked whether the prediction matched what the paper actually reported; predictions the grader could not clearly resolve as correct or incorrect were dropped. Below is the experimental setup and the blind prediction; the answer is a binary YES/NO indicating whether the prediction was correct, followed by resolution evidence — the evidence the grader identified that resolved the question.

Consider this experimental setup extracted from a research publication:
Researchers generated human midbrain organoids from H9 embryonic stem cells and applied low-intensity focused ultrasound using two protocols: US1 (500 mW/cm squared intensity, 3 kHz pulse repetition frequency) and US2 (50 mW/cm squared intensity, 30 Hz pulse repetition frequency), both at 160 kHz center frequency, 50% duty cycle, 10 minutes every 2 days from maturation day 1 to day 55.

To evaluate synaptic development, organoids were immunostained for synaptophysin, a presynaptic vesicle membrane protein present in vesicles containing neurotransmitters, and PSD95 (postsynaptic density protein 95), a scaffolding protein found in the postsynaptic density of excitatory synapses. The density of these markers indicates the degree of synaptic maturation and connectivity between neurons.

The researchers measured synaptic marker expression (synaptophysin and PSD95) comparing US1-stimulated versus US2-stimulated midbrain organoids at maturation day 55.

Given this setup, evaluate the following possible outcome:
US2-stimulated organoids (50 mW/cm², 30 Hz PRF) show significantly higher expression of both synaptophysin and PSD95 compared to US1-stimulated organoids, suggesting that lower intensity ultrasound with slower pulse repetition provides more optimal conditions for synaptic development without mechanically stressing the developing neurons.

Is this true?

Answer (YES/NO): NO